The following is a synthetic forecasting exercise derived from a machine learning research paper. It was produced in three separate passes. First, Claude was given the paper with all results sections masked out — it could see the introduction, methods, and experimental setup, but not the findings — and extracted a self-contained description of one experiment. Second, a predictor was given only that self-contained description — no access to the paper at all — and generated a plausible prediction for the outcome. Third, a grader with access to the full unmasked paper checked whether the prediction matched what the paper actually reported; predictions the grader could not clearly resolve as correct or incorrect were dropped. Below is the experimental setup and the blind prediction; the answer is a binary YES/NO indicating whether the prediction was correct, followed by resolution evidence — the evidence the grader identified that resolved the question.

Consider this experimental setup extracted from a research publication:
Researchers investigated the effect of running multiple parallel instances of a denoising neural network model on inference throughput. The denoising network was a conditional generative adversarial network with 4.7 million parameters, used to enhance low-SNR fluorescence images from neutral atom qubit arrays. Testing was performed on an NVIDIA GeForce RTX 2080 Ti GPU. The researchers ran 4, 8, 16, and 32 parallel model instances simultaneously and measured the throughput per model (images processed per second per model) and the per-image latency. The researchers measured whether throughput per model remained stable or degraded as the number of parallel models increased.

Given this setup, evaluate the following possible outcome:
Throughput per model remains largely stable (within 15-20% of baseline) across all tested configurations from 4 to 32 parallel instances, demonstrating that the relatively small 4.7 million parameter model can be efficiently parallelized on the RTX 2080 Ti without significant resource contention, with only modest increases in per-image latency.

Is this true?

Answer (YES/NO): NO